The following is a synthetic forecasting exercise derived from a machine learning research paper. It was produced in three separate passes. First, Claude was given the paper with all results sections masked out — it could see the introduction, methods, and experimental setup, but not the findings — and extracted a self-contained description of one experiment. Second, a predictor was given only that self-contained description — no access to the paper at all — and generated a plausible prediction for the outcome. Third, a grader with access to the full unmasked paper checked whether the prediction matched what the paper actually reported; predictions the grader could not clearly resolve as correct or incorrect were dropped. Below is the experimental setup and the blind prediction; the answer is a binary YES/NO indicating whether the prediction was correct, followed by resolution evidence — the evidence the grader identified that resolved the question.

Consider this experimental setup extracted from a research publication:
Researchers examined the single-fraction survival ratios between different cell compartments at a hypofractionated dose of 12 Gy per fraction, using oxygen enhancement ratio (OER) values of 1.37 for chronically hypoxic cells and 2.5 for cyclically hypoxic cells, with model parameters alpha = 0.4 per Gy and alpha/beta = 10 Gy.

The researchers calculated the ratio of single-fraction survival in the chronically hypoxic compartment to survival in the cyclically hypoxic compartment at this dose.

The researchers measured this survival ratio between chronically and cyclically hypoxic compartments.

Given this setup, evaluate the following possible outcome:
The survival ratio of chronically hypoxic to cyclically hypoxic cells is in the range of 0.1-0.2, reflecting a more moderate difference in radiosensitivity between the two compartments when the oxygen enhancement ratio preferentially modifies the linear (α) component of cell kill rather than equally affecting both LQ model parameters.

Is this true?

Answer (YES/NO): NO